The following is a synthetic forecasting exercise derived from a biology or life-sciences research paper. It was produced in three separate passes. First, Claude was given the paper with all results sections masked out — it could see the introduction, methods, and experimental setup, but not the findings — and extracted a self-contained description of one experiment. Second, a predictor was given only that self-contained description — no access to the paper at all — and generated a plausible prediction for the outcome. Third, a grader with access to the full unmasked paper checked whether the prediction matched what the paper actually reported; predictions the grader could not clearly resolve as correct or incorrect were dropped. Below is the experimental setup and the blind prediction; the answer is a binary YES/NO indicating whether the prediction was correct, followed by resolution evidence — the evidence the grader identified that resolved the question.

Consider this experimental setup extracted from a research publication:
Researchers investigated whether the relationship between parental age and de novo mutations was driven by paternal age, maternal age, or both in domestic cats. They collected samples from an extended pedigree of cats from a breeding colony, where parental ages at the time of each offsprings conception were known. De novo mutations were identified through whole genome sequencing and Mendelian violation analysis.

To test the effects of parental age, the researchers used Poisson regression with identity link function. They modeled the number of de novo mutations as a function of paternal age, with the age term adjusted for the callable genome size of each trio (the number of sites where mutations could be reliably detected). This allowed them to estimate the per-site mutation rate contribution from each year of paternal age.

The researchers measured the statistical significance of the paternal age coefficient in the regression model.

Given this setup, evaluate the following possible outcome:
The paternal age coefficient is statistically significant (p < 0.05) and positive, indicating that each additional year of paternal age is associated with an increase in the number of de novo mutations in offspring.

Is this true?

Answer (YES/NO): YES